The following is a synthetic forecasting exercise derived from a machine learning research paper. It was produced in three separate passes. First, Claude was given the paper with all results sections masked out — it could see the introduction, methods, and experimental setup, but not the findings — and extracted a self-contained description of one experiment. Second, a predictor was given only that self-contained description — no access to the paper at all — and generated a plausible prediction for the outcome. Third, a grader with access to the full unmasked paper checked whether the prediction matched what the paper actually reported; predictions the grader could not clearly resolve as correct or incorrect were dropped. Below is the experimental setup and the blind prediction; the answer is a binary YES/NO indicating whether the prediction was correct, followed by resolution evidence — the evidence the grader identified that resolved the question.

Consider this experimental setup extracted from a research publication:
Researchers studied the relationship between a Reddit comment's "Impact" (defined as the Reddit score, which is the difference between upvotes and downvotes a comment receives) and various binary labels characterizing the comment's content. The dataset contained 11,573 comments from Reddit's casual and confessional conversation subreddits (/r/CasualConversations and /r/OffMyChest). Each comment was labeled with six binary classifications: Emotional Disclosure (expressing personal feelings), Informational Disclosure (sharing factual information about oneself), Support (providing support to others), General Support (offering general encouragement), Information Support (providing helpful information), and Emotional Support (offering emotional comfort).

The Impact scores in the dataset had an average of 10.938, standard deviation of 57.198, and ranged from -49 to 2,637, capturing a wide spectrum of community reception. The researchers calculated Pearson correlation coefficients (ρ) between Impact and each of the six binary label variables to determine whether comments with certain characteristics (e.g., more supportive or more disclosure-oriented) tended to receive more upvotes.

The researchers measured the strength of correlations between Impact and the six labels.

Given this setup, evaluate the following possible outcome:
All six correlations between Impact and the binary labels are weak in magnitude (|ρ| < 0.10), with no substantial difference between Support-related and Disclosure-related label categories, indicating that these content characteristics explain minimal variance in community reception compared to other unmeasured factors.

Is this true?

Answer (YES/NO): NO